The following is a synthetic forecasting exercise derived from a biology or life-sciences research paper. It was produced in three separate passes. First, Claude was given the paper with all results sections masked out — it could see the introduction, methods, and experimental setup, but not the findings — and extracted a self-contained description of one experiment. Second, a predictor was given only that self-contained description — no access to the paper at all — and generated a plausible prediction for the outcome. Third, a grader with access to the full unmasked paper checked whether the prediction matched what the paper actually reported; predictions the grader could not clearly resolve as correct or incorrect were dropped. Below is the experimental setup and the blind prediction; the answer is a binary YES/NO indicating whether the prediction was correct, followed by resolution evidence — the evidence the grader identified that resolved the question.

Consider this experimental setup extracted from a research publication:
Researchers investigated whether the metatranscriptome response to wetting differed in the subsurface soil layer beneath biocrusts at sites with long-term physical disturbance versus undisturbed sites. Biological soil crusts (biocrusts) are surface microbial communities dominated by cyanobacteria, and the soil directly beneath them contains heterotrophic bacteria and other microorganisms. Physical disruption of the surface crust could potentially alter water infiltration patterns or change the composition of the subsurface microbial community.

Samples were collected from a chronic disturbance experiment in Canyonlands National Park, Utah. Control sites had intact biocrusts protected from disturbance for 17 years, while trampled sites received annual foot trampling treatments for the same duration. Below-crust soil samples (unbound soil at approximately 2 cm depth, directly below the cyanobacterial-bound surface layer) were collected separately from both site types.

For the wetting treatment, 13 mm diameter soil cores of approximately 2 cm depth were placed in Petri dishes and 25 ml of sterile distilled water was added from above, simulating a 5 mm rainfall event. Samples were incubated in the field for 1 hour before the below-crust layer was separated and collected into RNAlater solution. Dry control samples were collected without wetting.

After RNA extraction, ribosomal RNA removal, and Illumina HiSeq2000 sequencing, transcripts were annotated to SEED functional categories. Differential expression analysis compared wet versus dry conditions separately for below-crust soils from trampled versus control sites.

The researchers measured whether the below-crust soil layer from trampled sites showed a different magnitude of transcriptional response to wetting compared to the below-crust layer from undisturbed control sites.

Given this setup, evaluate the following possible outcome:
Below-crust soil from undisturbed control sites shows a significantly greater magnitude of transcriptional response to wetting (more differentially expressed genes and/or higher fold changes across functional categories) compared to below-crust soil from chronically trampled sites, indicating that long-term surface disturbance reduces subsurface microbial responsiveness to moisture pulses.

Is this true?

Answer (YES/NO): NO